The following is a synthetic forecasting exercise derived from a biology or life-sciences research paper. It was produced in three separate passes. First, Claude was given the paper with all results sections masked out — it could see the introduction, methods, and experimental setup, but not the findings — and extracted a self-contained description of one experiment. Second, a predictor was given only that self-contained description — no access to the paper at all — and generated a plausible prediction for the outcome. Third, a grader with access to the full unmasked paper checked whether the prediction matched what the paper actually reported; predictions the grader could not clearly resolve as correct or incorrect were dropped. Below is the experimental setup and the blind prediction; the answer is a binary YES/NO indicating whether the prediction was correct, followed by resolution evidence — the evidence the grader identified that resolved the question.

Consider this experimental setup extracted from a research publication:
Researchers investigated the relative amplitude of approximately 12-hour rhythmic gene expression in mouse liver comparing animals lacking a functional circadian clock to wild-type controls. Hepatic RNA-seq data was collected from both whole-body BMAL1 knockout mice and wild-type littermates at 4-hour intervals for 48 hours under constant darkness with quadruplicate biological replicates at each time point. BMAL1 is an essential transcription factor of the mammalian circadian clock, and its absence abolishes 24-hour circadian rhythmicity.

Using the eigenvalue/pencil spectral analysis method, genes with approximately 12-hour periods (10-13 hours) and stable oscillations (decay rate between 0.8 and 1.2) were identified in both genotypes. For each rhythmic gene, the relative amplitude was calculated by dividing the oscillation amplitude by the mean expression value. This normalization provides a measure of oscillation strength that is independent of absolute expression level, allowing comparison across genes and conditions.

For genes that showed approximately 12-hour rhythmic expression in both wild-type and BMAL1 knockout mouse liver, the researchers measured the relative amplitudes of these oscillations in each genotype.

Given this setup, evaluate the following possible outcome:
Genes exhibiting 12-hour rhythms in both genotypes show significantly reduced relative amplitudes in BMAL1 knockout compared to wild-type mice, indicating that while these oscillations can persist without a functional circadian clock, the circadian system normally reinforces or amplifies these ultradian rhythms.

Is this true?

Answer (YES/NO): NO